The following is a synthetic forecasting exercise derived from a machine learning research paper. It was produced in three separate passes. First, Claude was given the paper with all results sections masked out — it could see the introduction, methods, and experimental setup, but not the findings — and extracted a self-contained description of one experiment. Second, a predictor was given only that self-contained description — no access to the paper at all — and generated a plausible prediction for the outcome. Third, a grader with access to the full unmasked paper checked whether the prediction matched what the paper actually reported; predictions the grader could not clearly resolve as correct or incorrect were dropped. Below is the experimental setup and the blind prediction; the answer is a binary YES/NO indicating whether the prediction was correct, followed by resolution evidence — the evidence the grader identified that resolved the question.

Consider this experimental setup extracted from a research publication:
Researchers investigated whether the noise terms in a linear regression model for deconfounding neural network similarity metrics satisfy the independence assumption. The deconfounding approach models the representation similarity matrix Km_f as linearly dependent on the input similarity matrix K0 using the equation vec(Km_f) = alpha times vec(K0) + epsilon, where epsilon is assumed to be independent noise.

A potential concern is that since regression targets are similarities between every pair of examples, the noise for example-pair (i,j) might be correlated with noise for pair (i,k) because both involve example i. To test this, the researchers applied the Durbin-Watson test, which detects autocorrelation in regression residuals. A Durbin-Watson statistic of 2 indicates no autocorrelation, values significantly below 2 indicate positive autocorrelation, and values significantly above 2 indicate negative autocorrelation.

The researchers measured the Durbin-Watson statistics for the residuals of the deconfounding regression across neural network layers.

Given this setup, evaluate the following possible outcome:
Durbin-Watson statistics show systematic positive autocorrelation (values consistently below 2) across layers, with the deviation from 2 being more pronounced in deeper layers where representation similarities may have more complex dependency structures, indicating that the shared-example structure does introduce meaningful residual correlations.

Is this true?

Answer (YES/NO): NO